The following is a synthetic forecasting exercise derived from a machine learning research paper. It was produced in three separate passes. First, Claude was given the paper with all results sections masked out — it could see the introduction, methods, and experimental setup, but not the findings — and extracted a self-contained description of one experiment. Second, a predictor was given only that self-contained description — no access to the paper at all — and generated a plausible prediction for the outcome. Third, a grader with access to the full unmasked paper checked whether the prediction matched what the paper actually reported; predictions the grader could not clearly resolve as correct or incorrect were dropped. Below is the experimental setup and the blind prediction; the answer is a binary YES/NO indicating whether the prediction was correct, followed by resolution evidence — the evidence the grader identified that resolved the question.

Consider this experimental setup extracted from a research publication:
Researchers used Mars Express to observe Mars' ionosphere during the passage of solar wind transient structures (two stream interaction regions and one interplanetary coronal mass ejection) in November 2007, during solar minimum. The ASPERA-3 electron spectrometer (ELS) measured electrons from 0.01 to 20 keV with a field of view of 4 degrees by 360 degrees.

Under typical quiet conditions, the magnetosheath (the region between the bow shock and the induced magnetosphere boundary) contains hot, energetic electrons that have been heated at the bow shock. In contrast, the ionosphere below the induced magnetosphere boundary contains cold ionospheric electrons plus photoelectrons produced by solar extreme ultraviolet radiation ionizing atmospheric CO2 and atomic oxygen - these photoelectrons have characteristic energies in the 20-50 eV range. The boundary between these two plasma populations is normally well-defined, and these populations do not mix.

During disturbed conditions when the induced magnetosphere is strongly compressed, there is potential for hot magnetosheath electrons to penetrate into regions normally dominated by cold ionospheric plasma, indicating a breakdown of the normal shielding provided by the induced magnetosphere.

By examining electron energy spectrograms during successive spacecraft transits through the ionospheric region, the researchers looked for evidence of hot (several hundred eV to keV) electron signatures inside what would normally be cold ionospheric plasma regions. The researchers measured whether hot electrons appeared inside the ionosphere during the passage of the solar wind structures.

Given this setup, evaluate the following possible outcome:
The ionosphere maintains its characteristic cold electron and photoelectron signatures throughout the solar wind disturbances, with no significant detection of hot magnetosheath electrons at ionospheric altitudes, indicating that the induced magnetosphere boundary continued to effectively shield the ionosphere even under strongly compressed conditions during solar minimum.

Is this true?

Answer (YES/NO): NO